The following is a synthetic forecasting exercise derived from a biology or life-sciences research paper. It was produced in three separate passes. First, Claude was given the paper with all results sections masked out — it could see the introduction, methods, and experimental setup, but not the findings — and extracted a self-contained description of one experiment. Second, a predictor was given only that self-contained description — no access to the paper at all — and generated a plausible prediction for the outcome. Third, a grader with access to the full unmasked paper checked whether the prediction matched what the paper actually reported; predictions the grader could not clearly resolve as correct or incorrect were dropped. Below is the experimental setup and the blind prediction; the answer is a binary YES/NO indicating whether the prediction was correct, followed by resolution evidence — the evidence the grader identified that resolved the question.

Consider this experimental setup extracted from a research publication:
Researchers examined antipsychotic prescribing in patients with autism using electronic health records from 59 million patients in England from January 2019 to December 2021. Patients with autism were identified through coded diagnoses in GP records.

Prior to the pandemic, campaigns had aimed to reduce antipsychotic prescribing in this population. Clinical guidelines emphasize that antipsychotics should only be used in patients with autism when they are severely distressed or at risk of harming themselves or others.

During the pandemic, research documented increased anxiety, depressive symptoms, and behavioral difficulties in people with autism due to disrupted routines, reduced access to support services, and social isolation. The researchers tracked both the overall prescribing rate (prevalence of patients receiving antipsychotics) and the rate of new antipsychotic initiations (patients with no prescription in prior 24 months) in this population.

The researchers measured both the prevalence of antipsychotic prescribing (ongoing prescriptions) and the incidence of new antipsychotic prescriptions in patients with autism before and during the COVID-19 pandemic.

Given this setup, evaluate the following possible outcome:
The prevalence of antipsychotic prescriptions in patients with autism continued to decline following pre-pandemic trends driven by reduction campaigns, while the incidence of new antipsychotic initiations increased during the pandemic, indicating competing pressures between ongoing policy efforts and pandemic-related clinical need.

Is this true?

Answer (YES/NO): NO